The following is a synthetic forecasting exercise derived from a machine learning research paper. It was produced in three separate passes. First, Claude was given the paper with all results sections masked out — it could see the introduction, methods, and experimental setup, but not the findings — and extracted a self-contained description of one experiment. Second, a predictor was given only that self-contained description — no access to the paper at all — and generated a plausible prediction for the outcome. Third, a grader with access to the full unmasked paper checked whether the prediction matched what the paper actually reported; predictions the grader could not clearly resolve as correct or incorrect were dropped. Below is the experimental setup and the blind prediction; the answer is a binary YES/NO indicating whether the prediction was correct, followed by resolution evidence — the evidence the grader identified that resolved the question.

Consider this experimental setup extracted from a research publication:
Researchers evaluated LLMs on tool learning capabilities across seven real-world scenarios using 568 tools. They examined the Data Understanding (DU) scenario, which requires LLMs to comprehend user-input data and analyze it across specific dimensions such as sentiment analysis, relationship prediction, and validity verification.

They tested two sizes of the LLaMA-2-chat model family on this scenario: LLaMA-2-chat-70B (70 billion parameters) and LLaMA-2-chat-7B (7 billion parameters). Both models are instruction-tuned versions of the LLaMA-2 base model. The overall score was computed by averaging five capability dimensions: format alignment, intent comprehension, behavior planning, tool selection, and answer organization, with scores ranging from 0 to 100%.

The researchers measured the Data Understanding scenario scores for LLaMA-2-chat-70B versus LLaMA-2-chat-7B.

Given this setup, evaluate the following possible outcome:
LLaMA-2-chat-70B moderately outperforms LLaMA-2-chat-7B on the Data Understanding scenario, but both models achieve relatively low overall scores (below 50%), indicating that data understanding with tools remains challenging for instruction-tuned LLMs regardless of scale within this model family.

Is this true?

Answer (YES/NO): NO